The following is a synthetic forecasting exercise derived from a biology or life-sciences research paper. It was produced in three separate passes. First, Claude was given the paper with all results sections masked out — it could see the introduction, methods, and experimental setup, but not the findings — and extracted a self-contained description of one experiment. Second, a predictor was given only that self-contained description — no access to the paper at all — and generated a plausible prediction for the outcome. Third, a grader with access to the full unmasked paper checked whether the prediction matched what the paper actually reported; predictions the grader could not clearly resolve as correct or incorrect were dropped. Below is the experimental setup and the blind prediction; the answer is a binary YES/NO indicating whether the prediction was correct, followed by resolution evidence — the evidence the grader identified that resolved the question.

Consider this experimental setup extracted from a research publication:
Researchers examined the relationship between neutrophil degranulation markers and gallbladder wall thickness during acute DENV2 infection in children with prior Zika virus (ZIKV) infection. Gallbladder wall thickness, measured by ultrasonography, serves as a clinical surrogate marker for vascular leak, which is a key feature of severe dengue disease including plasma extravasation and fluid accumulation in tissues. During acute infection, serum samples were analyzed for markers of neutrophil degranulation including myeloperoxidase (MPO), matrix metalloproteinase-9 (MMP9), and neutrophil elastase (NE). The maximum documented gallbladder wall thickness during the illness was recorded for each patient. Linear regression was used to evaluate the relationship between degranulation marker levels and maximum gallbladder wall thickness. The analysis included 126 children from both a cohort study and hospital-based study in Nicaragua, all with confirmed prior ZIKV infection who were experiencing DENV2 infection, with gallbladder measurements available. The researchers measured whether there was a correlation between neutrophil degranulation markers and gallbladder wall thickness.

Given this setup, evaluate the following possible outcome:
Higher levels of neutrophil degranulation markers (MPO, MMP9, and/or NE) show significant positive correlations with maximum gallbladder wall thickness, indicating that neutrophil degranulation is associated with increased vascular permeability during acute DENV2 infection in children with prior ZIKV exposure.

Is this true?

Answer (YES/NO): YES